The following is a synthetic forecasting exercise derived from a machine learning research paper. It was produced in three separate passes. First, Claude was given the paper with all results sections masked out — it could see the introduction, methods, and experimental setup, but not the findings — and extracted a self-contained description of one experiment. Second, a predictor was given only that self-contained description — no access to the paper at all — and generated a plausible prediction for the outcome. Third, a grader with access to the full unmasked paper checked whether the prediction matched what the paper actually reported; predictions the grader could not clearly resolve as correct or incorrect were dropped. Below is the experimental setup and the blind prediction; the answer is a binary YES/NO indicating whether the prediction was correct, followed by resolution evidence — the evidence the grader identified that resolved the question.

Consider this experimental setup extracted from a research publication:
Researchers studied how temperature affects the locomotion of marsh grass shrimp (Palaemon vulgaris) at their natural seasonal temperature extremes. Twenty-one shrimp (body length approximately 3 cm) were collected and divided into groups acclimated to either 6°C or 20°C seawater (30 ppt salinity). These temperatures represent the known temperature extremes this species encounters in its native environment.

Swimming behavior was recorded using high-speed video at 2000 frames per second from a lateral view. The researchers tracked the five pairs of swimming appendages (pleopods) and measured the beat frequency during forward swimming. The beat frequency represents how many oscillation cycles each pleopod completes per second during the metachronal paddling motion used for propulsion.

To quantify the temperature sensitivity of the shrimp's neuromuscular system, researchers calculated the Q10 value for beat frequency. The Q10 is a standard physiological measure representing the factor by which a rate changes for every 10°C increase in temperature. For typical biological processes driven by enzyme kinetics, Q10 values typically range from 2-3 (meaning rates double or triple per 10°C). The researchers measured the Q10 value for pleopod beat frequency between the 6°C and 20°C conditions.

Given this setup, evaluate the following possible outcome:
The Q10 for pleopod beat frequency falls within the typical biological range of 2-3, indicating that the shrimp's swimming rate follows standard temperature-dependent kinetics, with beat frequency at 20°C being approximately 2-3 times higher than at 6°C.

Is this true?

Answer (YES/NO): NO